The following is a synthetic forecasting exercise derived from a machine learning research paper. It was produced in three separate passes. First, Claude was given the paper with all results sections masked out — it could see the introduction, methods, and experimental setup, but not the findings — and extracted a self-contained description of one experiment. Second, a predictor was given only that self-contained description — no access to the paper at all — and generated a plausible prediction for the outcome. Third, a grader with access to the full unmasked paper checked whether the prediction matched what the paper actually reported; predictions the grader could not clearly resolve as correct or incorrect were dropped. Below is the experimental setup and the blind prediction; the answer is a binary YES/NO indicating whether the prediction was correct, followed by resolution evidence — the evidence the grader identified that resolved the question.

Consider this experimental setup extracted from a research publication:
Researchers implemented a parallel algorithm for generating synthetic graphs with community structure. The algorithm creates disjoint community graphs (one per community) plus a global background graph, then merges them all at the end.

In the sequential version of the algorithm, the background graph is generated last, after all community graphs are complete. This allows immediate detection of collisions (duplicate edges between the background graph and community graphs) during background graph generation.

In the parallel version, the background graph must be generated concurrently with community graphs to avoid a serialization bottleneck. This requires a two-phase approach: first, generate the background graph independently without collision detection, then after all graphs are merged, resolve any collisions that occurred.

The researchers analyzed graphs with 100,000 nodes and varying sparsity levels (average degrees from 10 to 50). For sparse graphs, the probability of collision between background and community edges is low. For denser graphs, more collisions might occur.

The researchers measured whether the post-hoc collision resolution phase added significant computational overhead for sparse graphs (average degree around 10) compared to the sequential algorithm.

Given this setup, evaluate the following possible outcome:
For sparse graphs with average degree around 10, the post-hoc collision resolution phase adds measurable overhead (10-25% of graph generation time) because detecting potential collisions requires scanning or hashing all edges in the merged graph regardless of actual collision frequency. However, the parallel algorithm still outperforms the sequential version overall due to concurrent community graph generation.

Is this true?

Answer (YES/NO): NO